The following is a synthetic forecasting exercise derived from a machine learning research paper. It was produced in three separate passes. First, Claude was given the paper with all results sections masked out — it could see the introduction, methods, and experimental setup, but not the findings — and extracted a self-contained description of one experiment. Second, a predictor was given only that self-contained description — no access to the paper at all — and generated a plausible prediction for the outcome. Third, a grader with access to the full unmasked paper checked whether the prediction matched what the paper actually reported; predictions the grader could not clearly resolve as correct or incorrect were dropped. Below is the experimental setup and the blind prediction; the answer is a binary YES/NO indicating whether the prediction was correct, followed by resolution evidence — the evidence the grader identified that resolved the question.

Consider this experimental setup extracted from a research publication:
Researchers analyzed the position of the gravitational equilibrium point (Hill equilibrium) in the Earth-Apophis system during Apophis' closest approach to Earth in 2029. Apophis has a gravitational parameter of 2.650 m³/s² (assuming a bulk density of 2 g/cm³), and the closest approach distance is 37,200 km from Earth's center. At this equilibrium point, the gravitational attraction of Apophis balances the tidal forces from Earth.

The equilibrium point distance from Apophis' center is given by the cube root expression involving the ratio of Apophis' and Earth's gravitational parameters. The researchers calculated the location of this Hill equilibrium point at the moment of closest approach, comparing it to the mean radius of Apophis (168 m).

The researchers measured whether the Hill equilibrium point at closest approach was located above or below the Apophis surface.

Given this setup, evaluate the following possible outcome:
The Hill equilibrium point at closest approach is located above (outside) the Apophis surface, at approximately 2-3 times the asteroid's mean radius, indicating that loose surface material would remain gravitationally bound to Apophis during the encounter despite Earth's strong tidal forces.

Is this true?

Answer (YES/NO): YES